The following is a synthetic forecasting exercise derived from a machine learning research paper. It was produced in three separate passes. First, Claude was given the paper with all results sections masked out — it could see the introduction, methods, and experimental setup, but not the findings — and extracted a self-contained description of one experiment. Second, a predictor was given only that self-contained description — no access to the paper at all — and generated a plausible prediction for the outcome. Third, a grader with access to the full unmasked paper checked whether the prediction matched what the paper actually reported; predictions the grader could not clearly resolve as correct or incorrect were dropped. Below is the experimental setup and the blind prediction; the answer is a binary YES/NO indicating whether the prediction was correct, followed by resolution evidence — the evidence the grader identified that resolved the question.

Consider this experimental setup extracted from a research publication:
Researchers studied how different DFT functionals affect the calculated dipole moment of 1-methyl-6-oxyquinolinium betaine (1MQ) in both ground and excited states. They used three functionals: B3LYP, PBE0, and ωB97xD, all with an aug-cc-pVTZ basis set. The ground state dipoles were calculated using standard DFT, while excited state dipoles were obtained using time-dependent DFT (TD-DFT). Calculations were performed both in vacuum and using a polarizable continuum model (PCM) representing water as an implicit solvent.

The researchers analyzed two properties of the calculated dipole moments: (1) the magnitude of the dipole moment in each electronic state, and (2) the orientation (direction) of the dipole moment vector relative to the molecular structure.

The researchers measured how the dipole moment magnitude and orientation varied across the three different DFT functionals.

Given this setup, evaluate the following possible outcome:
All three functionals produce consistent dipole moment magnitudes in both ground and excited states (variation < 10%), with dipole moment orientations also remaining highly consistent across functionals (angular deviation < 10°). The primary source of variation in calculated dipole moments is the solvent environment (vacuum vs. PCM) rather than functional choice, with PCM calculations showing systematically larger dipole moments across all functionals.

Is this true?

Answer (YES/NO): YES